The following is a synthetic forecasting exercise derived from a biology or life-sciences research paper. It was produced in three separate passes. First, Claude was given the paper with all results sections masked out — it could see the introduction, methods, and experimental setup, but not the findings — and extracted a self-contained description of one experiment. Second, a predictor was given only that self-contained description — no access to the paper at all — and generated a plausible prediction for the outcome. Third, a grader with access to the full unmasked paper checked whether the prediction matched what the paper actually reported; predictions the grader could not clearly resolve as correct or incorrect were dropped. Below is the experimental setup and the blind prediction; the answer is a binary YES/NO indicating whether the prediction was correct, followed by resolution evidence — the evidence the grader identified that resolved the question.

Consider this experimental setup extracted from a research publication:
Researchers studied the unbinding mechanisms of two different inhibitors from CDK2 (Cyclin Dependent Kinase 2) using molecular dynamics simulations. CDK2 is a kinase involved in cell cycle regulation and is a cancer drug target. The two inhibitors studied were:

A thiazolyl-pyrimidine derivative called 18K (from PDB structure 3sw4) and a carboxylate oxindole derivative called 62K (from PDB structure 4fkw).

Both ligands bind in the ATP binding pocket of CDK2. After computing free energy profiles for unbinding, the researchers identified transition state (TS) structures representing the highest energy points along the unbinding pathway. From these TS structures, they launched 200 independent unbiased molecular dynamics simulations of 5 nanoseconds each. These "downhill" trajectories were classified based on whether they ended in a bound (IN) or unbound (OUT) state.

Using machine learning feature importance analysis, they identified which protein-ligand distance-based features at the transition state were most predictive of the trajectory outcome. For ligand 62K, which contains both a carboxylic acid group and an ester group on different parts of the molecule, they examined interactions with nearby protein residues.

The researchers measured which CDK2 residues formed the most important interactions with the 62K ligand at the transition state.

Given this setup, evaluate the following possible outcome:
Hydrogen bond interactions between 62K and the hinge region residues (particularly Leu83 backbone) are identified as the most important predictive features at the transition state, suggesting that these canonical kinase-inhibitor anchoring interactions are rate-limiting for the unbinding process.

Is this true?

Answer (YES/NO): NO